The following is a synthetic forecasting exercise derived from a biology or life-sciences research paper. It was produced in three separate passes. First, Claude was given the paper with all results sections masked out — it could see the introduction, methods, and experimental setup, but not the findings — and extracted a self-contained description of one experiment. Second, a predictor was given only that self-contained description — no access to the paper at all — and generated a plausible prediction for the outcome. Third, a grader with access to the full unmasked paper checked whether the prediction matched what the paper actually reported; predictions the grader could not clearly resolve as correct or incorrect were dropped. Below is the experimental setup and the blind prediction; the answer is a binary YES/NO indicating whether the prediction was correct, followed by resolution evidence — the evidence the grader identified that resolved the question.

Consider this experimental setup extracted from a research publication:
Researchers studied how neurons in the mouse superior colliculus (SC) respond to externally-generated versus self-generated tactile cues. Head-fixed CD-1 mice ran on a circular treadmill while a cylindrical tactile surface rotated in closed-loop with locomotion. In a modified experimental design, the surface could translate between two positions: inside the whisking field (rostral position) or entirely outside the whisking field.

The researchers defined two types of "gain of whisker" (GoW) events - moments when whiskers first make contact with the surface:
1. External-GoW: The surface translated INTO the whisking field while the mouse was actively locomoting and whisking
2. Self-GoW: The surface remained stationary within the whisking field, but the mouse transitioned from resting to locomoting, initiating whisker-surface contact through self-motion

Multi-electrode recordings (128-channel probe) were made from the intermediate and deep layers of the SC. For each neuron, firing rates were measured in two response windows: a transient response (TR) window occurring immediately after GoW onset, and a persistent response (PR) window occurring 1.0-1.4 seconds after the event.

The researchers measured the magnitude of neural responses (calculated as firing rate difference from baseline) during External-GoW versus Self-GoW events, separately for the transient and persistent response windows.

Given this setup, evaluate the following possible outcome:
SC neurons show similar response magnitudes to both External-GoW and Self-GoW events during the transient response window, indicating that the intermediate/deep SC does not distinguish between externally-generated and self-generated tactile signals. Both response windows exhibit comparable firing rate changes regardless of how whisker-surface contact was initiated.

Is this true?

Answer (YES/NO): NO